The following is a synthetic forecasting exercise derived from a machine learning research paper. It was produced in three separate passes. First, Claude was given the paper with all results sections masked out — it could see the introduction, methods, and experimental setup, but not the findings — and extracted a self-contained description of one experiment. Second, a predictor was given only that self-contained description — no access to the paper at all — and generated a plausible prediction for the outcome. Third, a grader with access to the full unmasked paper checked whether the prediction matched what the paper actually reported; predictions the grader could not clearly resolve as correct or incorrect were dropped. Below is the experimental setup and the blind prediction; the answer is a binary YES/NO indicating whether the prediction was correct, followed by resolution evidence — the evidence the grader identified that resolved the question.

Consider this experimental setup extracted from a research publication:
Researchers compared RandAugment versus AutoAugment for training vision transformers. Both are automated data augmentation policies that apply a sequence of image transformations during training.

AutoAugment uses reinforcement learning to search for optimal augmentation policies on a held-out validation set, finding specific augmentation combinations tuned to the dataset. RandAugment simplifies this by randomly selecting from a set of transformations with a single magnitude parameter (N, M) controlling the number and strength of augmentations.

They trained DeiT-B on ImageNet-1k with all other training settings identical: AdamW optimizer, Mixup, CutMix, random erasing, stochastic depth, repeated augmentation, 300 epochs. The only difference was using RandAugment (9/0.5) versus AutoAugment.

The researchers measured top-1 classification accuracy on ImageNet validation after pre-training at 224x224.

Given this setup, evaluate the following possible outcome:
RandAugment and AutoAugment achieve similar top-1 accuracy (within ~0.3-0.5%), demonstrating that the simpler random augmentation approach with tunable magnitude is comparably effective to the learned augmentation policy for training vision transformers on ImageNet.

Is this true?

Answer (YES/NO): NO